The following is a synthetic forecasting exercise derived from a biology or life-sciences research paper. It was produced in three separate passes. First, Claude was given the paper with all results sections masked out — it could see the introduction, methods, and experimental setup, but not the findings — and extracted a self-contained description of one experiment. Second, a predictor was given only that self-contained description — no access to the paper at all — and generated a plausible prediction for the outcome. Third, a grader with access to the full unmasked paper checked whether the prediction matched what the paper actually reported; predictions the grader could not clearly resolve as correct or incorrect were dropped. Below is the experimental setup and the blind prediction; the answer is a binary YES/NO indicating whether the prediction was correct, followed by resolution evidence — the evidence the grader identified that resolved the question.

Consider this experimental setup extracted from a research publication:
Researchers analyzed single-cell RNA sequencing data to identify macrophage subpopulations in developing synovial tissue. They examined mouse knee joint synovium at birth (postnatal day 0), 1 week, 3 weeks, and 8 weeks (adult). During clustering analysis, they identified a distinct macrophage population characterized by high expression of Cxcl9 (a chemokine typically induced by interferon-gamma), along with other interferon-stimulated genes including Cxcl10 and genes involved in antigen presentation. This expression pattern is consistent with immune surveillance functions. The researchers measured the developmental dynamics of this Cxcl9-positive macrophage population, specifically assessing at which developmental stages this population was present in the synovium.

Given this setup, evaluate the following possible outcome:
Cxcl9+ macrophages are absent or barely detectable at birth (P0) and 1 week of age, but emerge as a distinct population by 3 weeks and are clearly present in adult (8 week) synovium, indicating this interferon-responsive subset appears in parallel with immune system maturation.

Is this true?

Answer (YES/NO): NO